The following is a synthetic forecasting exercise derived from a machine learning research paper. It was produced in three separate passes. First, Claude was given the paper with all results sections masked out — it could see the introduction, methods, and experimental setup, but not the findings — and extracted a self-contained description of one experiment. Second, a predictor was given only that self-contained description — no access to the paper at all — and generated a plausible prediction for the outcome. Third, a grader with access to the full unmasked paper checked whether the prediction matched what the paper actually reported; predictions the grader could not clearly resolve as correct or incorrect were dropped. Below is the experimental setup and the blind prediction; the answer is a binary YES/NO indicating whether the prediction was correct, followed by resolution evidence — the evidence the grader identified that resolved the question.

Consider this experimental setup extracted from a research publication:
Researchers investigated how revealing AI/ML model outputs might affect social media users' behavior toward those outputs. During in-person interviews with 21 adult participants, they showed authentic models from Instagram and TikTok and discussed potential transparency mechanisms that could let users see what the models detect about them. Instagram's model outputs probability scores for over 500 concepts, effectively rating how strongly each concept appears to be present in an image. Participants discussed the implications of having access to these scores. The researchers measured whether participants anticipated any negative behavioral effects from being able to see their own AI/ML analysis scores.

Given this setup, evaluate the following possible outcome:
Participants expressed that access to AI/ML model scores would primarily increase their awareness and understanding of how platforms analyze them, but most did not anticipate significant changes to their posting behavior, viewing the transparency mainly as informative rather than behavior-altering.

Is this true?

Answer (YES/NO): NO